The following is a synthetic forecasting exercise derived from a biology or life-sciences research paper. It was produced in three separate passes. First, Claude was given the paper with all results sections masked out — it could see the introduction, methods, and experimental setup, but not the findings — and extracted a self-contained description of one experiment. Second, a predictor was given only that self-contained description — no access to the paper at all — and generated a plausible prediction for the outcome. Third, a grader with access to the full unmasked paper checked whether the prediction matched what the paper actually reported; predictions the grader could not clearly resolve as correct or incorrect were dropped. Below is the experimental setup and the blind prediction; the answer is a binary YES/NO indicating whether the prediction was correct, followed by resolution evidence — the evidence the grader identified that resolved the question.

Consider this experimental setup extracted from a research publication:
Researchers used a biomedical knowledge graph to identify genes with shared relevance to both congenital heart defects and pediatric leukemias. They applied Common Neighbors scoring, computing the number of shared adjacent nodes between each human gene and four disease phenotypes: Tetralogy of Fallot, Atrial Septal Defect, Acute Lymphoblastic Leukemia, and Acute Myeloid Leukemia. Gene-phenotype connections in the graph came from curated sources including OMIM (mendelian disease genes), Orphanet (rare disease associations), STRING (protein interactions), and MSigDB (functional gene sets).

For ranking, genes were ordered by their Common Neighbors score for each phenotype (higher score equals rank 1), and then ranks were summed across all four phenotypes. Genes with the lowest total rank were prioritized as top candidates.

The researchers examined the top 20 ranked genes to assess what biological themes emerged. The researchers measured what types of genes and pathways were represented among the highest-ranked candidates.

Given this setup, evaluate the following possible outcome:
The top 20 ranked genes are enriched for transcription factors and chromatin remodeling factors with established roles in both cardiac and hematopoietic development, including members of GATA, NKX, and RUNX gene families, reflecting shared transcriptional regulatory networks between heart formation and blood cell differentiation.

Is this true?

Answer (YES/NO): NO